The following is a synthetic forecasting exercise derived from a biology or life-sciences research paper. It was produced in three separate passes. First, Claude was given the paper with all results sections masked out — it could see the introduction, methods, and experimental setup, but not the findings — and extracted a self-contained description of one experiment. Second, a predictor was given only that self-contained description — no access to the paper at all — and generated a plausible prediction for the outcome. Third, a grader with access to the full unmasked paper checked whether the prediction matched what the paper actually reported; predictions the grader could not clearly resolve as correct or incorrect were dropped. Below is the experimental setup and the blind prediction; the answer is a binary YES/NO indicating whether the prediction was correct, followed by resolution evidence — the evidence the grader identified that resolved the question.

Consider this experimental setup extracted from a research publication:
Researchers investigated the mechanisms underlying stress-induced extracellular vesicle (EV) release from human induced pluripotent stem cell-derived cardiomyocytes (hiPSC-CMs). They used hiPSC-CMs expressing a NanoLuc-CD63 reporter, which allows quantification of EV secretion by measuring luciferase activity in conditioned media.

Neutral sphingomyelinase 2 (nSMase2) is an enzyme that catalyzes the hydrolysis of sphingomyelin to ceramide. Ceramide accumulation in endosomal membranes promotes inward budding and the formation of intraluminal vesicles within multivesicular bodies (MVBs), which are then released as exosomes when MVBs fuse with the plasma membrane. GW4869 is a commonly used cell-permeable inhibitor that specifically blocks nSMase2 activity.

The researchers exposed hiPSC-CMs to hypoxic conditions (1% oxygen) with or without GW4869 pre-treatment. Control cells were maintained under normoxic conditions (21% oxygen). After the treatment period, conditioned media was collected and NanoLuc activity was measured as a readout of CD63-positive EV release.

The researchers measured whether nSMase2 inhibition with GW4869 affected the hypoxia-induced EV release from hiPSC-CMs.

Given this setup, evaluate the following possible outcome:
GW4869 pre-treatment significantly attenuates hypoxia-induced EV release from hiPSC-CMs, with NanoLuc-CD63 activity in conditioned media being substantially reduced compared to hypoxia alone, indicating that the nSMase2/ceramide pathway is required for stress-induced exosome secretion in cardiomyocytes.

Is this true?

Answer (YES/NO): NO